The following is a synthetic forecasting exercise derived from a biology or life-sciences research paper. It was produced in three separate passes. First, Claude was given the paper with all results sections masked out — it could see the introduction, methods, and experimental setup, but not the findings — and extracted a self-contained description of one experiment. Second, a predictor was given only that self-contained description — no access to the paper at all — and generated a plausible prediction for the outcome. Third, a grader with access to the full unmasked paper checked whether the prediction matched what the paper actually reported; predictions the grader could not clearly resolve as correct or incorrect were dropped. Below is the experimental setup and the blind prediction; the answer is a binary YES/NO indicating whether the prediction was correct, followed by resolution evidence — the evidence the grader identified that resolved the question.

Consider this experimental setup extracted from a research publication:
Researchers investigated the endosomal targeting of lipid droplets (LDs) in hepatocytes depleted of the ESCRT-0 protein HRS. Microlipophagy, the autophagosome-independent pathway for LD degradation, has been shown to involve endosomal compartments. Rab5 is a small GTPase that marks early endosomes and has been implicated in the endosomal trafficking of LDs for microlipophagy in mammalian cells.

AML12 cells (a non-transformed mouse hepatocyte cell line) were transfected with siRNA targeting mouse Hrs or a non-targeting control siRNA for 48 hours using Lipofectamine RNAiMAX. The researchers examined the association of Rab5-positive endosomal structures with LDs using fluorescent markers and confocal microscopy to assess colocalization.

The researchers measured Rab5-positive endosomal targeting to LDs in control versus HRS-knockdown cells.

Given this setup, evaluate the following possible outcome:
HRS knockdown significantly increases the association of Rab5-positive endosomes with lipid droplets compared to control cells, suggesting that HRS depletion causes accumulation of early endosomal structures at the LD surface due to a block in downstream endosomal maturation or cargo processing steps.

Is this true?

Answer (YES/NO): NO